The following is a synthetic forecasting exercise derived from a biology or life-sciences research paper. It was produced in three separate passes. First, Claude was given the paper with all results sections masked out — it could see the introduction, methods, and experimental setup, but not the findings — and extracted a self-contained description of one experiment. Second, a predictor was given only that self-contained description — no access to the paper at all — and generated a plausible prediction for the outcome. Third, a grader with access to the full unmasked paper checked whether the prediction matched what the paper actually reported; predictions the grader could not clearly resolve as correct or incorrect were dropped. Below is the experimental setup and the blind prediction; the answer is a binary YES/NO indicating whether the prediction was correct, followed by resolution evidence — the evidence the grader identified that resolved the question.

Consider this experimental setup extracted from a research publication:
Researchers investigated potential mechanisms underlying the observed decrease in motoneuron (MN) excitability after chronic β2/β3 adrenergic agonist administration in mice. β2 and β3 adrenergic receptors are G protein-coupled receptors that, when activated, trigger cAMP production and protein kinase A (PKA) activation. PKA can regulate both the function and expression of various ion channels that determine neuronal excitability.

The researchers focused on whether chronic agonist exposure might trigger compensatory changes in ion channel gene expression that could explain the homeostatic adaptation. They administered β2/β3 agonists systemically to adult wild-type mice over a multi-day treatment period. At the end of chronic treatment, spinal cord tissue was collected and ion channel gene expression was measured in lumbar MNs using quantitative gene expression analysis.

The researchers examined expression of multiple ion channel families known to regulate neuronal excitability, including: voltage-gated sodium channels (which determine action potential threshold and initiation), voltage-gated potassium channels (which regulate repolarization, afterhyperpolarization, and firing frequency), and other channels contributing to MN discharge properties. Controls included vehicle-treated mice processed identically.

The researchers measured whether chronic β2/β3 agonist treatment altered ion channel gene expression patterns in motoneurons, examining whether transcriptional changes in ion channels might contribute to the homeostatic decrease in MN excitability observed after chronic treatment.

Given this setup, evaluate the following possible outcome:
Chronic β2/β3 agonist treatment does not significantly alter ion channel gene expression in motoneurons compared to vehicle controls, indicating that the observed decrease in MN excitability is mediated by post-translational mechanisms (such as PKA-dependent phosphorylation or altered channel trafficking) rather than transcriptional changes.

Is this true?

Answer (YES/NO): NO